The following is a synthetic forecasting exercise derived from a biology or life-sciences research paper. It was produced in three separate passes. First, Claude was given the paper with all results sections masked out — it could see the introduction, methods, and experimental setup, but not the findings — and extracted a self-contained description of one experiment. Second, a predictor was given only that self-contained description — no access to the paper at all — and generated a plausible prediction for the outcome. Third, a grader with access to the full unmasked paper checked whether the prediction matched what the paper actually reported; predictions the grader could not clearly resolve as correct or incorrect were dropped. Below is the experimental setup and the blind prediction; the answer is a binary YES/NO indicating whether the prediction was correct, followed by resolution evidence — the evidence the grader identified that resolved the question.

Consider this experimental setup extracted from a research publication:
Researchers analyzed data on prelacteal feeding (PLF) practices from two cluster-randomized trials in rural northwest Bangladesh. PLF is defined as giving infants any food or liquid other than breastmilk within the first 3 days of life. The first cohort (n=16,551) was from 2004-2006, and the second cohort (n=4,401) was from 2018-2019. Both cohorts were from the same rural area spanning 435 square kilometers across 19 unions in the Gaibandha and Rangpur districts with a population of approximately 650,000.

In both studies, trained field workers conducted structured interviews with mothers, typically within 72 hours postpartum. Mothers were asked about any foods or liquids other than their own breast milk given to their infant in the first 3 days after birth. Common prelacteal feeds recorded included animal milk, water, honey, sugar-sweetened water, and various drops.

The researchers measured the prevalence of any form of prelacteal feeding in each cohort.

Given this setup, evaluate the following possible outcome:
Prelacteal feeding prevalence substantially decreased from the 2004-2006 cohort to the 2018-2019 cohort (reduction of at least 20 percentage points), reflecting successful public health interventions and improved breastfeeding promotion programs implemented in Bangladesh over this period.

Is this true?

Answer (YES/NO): YES